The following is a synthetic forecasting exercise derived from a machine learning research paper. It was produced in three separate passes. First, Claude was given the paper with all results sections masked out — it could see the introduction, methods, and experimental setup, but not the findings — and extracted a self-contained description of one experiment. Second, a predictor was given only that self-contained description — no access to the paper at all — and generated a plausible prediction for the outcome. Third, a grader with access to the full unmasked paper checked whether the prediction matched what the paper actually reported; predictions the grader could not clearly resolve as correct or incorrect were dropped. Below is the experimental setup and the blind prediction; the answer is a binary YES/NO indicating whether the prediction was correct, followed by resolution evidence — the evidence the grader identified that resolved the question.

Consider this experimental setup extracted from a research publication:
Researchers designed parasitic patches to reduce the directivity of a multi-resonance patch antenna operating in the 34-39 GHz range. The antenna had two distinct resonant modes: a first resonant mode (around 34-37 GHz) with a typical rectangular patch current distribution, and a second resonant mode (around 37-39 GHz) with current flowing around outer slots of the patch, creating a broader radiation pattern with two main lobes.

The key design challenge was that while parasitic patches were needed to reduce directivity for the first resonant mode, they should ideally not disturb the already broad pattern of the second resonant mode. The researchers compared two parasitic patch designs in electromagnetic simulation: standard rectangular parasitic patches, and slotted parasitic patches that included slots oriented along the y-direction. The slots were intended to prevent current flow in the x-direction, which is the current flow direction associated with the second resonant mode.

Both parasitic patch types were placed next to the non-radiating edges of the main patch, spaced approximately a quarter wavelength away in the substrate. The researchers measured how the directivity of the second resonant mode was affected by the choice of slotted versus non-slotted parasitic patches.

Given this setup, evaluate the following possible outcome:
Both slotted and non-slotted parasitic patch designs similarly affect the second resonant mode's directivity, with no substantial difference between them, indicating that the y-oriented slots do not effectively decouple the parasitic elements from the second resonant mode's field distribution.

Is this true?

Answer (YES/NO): NO